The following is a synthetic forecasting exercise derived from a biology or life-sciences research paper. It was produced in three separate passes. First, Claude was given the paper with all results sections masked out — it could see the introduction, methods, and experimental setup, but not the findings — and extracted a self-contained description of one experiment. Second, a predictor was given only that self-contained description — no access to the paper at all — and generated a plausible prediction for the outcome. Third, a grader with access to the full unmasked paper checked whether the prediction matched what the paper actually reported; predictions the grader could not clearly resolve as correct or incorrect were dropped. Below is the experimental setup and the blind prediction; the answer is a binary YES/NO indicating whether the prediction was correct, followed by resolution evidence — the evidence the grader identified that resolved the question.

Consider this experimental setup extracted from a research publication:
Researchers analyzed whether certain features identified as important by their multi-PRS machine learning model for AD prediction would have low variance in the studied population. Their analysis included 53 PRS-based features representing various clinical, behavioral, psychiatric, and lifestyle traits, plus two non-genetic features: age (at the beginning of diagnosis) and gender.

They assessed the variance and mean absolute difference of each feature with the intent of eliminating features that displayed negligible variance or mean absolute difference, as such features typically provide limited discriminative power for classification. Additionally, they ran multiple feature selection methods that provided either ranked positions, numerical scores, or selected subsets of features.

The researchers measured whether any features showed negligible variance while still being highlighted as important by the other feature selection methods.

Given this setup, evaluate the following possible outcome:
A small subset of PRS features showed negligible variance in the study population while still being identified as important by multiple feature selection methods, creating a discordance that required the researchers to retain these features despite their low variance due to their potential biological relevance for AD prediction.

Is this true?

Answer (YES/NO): NO